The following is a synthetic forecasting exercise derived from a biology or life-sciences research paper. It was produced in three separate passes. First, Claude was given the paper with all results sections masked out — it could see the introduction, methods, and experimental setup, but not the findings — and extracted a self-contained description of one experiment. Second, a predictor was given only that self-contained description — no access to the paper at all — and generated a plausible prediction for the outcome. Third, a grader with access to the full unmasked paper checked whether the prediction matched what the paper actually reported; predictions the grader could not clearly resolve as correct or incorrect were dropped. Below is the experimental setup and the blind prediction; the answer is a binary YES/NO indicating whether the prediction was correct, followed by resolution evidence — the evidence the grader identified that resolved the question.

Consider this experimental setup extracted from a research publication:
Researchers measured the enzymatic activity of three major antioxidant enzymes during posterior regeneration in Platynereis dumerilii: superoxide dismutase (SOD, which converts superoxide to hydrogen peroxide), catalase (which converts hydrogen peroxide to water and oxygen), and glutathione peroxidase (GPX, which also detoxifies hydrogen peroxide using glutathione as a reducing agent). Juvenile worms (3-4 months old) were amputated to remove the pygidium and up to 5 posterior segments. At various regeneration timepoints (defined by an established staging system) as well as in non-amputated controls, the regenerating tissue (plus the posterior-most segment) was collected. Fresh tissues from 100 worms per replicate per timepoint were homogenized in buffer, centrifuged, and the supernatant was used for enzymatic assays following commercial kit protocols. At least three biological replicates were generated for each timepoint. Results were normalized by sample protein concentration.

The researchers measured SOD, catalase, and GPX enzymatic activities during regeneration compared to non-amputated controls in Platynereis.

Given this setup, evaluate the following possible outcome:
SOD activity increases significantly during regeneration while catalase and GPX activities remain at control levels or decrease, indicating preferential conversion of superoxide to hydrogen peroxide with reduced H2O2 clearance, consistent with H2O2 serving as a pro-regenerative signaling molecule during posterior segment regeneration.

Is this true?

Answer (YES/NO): NO